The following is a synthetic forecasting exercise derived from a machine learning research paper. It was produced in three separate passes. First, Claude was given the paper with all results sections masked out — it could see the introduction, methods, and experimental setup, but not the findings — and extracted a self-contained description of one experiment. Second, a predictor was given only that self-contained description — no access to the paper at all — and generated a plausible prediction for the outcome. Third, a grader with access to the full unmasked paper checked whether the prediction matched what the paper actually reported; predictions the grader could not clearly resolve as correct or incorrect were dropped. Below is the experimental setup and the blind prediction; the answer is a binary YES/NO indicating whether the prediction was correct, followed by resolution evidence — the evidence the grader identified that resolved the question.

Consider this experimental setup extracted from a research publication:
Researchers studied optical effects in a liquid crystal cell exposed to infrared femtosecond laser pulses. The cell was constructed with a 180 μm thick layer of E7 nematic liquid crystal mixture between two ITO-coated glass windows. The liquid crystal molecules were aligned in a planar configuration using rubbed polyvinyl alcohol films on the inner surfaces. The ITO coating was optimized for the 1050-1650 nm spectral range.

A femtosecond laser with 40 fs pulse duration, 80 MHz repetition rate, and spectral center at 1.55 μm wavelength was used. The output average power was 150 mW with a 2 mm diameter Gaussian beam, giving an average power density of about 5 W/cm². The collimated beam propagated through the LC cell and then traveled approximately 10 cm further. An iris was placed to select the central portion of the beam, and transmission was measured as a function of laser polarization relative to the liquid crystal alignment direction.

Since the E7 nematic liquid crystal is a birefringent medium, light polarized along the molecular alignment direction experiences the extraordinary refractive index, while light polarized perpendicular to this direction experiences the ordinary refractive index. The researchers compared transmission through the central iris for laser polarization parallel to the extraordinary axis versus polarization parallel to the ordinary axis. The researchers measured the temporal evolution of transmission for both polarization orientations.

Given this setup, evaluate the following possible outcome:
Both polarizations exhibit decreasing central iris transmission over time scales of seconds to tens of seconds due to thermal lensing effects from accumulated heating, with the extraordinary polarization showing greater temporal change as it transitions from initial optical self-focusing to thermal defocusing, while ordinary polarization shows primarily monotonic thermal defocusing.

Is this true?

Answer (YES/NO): NO